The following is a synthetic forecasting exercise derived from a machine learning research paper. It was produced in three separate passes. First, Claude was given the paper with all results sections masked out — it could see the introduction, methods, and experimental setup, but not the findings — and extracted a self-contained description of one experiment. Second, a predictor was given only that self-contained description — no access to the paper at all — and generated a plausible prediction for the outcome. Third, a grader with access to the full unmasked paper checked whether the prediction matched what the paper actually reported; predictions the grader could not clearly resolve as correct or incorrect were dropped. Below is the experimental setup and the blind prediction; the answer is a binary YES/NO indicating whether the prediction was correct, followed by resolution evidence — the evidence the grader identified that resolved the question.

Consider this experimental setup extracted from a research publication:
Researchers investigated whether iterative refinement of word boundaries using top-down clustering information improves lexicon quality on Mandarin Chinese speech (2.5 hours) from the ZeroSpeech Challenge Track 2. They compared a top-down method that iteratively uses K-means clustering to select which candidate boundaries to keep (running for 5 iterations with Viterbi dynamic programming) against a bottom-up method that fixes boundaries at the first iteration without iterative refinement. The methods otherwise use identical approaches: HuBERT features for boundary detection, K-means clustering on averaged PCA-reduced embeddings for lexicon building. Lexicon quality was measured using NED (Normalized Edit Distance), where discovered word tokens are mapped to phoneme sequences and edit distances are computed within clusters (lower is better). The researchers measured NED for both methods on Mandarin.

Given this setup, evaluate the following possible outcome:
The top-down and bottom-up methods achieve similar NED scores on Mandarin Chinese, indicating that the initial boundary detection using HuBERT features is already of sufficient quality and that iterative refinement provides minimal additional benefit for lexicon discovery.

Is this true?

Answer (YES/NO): NO